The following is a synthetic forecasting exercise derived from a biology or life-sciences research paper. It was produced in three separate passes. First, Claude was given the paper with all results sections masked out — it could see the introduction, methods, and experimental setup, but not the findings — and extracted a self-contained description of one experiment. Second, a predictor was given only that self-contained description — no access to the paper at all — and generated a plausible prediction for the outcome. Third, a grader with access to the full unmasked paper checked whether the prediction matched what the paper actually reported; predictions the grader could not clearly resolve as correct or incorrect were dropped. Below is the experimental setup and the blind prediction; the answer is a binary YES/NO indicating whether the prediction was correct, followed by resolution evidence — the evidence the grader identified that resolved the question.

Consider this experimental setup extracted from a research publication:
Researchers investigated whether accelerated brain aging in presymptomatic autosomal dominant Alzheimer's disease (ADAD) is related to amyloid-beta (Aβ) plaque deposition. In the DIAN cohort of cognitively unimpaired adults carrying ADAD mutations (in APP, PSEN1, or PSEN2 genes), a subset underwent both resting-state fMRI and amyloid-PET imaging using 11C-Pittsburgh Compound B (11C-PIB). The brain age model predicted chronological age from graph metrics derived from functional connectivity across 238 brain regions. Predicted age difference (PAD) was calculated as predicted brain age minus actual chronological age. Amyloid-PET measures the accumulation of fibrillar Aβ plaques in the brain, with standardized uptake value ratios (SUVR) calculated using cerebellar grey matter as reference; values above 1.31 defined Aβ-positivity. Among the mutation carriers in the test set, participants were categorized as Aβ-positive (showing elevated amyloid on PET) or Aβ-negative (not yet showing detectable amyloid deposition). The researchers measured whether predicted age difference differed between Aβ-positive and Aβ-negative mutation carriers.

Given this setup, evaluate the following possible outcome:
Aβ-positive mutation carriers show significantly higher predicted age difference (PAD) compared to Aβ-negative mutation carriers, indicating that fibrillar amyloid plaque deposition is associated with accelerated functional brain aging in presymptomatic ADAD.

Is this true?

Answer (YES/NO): NO